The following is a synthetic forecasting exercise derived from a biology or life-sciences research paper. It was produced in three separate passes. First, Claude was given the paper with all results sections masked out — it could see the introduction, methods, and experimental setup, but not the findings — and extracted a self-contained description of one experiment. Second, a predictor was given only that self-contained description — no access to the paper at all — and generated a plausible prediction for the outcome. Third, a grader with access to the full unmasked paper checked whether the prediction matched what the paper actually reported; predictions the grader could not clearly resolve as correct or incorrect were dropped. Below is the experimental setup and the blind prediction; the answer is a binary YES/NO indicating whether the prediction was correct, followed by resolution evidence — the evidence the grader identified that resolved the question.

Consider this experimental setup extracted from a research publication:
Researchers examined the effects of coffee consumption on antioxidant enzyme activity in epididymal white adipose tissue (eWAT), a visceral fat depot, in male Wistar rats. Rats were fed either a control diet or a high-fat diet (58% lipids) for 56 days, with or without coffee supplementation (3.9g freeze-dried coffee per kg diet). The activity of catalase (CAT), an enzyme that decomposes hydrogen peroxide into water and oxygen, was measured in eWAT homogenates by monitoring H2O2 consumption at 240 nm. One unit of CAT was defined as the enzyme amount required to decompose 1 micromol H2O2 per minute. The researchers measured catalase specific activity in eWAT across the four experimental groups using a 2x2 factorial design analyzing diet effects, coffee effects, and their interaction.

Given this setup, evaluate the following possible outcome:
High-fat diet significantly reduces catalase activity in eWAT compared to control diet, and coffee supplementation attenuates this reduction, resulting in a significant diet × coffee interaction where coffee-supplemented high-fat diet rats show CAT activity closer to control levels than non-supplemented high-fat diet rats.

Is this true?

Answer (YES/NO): NO